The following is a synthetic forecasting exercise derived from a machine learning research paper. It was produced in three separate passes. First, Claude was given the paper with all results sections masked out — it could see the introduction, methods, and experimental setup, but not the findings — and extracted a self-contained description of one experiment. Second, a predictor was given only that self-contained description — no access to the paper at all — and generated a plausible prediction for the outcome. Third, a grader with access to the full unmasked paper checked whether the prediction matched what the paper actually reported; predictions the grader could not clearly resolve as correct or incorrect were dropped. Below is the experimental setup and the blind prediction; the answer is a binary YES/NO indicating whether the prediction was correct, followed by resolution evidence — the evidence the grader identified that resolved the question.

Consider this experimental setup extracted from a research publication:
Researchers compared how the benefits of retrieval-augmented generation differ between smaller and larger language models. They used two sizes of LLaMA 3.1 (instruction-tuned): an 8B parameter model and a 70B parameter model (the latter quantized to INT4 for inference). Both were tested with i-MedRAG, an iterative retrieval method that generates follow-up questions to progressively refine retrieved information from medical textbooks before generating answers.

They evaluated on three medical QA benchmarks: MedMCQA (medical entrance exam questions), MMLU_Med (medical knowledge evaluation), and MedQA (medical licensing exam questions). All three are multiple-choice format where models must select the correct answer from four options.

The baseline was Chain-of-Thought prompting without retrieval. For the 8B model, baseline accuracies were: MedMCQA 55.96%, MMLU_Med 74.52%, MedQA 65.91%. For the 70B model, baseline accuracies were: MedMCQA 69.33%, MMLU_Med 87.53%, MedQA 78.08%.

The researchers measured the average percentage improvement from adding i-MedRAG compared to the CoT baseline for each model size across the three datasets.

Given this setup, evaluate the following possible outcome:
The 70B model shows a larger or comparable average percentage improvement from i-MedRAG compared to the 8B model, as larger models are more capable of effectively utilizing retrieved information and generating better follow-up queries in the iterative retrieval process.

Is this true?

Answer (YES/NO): NO